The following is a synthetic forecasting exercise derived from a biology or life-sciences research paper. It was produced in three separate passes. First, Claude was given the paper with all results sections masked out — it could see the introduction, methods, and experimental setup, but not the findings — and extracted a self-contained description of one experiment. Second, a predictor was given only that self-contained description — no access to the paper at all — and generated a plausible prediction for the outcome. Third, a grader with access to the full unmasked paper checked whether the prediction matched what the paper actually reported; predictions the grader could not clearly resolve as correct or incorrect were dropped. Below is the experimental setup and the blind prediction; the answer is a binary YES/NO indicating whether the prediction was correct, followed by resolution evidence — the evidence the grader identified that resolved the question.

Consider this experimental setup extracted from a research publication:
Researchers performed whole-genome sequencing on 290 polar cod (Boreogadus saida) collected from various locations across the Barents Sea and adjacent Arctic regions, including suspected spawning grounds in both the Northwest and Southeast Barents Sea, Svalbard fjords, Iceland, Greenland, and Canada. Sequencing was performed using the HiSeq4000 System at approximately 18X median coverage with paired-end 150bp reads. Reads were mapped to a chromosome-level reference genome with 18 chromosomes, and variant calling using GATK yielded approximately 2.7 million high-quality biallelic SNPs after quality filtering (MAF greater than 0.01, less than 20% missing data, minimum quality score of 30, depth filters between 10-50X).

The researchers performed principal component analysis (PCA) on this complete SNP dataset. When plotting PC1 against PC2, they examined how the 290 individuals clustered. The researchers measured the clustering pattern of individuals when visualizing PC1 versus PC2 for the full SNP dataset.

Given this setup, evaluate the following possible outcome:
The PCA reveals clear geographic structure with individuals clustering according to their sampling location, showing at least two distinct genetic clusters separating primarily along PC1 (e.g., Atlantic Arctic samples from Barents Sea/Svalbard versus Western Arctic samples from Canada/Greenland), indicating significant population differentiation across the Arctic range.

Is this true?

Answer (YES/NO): NO